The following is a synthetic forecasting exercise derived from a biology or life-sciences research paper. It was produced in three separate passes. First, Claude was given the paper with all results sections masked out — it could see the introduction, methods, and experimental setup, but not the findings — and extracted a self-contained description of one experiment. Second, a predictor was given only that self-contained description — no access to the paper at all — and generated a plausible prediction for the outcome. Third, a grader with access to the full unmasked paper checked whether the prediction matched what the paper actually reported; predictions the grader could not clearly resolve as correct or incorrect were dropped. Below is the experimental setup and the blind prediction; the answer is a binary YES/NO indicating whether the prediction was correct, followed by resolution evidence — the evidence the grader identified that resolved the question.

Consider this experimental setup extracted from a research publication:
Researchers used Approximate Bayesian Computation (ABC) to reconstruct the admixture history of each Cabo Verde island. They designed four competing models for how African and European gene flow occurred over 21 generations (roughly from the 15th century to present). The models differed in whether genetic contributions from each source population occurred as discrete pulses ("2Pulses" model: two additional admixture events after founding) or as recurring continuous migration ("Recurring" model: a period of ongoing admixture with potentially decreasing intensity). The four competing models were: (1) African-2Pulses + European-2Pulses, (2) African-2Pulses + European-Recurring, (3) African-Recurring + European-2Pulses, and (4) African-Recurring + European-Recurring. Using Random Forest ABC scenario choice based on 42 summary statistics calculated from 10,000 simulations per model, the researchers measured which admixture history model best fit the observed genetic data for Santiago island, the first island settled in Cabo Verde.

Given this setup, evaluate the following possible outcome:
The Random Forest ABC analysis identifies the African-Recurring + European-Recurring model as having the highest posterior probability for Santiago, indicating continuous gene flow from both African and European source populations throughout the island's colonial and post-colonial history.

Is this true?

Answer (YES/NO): NO